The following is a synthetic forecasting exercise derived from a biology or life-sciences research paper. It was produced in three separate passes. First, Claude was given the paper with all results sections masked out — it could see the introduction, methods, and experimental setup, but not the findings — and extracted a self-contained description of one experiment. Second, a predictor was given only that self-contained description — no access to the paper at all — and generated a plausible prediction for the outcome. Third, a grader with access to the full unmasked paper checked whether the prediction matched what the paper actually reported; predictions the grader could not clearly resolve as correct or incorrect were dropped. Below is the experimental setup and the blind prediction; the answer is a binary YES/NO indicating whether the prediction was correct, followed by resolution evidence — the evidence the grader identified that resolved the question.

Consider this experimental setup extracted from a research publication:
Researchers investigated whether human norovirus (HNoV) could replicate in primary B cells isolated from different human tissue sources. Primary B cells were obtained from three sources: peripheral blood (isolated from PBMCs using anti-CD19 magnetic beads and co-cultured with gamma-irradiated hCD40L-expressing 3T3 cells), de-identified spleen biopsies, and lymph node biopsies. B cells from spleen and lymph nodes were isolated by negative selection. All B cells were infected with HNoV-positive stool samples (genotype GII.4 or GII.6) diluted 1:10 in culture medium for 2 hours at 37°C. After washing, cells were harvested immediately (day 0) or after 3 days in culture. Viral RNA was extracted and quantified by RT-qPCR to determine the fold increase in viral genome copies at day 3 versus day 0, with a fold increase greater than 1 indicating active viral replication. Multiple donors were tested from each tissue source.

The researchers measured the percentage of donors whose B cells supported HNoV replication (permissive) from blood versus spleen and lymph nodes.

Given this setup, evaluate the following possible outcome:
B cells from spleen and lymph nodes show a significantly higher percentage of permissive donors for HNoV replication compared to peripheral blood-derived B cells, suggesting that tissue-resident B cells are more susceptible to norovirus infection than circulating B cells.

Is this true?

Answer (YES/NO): YES